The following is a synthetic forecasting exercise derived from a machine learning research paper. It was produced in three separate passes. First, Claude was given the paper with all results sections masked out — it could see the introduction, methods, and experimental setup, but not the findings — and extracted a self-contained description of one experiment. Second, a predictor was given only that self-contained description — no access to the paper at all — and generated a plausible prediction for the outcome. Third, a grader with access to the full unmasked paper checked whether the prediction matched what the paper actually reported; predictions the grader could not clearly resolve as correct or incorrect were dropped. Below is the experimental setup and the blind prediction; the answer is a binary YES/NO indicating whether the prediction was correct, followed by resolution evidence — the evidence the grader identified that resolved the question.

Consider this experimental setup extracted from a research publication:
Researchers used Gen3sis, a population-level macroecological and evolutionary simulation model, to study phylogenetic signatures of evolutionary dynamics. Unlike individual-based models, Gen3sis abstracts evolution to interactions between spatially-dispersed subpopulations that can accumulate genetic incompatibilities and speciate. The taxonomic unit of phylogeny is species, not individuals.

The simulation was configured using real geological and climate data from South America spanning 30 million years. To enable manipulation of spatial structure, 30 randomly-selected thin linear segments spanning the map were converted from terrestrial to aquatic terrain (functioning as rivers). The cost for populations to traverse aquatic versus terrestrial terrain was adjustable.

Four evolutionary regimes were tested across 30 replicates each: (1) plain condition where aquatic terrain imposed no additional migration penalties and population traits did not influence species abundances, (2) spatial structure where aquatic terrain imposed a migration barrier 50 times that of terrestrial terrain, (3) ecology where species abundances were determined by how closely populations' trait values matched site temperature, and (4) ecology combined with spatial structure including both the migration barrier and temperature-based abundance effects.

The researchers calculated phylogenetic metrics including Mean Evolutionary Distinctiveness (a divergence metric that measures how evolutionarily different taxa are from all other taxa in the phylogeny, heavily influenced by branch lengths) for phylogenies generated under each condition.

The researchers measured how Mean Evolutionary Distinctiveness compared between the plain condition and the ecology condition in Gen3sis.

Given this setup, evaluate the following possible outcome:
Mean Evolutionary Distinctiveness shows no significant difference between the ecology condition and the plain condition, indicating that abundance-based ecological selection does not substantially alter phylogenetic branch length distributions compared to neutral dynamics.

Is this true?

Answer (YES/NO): NO